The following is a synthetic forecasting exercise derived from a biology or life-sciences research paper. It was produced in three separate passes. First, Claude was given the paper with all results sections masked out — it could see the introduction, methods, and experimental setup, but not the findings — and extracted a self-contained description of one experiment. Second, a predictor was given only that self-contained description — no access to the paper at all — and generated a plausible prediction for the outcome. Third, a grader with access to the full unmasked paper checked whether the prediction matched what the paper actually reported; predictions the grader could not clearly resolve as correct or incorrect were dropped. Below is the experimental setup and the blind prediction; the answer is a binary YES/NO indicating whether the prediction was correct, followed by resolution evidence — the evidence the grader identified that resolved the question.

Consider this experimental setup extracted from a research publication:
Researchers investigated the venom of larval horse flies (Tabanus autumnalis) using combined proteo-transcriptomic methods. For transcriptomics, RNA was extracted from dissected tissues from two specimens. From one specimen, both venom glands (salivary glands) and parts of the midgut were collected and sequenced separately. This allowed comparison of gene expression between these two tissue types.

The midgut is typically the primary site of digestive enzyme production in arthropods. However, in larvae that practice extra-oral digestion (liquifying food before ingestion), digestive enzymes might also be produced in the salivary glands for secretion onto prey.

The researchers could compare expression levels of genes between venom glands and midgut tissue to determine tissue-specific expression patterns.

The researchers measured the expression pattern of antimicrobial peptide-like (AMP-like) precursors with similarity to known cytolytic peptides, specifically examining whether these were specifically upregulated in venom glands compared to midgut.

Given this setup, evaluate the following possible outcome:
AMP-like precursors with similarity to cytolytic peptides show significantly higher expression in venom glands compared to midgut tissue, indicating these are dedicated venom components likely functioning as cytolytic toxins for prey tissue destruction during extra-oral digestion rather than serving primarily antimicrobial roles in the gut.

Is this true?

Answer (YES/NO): NO